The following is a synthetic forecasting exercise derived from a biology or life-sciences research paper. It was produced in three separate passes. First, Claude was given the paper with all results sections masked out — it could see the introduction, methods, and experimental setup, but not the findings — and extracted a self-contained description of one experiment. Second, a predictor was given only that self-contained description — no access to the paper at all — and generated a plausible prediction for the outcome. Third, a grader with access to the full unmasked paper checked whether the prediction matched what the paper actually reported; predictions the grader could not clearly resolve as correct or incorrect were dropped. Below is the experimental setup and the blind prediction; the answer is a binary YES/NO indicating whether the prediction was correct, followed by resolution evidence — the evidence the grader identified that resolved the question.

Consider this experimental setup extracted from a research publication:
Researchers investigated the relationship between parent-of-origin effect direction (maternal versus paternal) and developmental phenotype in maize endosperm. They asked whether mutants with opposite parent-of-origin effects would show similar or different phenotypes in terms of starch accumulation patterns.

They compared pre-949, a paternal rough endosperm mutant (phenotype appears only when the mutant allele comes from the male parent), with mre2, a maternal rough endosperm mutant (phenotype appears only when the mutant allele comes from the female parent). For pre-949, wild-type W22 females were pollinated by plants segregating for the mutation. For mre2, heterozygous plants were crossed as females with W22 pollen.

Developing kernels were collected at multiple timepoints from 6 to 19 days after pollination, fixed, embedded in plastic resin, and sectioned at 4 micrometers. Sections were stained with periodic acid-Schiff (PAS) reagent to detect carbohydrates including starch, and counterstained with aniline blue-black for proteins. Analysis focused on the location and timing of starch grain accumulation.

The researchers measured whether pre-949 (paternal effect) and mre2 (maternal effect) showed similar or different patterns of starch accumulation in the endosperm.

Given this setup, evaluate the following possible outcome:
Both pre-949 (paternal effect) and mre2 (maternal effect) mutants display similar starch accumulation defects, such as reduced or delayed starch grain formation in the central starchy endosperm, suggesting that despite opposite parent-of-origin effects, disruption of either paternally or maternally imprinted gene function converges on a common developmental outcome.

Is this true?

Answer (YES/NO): NO